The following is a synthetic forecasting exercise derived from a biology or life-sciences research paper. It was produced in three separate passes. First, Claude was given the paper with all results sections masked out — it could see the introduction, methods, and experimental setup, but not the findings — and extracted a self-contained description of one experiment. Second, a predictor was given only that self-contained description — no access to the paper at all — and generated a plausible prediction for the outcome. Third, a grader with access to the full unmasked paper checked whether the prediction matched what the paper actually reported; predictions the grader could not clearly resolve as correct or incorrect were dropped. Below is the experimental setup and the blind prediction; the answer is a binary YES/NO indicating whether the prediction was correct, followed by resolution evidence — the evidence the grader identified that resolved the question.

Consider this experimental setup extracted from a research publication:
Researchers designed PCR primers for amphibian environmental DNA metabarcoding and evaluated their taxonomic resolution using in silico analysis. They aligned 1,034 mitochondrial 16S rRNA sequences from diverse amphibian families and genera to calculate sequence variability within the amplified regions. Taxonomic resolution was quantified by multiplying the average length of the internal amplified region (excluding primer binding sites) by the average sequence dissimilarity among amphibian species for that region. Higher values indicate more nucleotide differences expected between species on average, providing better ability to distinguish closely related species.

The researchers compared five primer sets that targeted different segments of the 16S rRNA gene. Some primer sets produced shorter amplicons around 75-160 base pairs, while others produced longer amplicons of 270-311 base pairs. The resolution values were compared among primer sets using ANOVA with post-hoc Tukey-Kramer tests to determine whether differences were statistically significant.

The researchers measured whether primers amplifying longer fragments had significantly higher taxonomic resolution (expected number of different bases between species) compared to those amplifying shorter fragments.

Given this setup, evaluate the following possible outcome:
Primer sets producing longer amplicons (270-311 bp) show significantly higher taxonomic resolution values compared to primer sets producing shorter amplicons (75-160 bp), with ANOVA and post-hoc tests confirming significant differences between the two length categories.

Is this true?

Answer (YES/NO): YES